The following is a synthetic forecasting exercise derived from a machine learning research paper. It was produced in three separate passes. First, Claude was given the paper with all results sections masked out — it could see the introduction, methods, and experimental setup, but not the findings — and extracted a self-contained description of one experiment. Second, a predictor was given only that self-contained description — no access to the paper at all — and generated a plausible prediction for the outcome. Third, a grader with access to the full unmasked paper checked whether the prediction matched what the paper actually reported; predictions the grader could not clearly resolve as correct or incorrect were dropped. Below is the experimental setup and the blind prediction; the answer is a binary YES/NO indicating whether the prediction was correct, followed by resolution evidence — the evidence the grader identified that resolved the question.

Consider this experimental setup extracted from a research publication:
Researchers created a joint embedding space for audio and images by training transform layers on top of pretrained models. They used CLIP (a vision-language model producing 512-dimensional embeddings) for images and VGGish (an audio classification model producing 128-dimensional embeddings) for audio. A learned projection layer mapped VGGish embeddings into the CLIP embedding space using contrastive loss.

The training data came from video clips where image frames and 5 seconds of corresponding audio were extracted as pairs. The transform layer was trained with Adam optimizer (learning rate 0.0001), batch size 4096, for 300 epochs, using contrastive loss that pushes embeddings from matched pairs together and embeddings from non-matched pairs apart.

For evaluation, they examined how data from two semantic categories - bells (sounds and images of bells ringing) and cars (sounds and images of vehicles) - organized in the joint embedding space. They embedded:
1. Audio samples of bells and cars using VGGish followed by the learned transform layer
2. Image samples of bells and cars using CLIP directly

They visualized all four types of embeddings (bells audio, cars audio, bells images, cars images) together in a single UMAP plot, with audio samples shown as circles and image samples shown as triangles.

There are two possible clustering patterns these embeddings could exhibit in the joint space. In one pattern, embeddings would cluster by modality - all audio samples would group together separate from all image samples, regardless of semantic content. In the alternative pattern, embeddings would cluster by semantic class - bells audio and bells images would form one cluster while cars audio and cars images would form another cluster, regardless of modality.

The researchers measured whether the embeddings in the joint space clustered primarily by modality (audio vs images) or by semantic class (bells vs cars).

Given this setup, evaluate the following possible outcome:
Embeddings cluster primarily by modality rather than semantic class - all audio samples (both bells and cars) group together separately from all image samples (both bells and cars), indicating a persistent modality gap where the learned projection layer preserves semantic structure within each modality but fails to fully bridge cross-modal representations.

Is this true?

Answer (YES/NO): NO